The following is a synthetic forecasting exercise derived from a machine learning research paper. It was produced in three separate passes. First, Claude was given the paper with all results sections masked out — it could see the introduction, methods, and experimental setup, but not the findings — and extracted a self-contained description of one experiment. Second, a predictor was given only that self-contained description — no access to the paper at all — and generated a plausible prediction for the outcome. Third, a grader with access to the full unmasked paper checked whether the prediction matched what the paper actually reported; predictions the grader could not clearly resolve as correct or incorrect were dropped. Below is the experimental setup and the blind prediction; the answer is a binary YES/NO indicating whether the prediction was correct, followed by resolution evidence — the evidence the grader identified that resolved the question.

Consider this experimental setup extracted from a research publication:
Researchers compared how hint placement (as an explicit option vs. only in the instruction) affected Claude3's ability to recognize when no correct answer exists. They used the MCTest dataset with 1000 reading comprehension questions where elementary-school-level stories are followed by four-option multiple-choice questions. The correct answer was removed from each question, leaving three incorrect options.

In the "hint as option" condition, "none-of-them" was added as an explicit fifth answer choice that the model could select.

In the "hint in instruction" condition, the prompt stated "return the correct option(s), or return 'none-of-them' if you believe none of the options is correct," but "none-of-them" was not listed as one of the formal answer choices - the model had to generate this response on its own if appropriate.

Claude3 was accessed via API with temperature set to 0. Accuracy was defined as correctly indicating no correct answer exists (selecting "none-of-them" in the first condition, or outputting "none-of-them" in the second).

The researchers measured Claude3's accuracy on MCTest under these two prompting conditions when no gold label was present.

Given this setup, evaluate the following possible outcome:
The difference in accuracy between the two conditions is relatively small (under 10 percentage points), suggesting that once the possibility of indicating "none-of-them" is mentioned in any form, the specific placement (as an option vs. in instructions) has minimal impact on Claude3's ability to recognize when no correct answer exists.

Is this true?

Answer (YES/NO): NO